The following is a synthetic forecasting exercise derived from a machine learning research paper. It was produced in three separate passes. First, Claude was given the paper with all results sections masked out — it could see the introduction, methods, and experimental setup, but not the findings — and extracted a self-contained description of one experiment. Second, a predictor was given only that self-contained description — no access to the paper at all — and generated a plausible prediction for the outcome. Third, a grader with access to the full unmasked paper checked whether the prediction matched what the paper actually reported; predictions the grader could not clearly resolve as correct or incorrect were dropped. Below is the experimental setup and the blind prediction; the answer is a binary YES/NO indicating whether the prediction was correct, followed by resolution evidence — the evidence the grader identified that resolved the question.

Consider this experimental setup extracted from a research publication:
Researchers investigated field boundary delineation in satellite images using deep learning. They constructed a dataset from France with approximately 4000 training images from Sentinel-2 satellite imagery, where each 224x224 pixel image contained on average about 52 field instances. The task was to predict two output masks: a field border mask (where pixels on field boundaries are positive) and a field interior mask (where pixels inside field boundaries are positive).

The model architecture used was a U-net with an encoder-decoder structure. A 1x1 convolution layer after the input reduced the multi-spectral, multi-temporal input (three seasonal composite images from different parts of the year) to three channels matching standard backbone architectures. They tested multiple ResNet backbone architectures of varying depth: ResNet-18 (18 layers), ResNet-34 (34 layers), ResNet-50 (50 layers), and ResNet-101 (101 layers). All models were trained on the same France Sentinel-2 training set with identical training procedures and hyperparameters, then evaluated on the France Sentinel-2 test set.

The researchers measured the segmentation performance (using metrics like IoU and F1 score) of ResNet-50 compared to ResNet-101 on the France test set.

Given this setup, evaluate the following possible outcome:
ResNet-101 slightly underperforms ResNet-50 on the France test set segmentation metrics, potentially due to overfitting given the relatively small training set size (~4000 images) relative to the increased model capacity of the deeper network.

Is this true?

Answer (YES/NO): NO